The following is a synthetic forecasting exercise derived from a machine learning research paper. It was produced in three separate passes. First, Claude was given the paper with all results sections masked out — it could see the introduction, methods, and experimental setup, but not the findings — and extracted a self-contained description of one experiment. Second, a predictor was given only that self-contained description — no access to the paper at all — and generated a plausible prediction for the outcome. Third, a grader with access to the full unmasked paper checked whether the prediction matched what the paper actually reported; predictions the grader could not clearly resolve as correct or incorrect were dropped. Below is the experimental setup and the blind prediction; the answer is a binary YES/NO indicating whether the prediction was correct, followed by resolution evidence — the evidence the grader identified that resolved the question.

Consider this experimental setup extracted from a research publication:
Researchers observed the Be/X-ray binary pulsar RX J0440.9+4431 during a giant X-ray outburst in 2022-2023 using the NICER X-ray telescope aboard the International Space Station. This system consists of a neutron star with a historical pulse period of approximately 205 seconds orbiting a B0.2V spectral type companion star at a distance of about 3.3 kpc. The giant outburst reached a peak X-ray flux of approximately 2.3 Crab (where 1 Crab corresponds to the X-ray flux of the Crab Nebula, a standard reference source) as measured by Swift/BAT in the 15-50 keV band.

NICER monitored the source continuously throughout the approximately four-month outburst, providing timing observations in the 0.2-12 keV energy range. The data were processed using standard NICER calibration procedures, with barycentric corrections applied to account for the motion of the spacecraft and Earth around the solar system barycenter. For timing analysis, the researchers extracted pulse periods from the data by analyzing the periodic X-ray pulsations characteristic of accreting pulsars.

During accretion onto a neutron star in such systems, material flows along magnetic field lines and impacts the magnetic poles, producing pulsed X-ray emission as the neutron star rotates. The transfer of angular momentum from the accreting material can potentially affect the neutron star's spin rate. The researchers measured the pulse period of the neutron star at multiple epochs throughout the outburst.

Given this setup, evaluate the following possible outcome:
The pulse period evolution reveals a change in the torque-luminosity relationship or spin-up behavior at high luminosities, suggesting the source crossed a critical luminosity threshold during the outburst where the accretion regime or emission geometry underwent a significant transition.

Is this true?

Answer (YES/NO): NO